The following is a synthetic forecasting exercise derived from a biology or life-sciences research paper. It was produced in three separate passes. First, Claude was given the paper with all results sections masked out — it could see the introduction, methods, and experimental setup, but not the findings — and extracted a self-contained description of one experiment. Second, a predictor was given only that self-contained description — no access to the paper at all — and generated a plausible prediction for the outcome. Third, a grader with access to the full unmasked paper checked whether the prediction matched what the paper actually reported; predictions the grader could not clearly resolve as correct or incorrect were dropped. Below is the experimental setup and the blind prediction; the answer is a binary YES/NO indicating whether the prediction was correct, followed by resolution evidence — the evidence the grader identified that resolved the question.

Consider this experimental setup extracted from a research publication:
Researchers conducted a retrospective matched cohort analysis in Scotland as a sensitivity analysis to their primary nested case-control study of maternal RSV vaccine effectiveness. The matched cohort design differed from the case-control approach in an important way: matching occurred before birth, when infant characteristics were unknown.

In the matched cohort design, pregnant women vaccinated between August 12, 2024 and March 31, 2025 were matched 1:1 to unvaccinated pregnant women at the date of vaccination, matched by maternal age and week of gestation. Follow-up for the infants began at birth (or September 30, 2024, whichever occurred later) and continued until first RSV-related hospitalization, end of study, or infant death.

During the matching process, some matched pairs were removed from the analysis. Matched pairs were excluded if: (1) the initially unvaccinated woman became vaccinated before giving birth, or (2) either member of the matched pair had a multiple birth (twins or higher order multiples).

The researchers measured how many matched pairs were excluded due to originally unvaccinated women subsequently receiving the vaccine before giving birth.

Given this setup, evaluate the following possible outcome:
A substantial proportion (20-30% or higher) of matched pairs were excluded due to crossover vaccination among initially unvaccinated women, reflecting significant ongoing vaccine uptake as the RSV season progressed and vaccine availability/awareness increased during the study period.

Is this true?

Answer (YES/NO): NO